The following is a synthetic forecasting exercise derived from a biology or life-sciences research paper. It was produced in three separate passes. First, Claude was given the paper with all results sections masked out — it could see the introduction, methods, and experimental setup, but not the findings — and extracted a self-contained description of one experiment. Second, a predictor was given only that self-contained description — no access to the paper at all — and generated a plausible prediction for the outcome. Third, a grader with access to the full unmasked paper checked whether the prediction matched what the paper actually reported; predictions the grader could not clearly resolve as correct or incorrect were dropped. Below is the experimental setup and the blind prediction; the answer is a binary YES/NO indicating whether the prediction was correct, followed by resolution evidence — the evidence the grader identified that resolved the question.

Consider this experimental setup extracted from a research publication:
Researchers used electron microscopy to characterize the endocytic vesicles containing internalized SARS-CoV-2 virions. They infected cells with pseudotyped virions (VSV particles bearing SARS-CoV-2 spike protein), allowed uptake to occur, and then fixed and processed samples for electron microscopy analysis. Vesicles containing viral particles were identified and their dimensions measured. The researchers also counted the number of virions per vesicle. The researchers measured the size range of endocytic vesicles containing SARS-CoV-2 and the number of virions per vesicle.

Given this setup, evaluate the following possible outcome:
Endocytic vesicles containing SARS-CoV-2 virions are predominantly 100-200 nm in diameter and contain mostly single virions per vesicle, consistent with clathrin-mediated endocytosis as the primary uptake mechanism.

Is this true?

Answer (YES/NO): NO